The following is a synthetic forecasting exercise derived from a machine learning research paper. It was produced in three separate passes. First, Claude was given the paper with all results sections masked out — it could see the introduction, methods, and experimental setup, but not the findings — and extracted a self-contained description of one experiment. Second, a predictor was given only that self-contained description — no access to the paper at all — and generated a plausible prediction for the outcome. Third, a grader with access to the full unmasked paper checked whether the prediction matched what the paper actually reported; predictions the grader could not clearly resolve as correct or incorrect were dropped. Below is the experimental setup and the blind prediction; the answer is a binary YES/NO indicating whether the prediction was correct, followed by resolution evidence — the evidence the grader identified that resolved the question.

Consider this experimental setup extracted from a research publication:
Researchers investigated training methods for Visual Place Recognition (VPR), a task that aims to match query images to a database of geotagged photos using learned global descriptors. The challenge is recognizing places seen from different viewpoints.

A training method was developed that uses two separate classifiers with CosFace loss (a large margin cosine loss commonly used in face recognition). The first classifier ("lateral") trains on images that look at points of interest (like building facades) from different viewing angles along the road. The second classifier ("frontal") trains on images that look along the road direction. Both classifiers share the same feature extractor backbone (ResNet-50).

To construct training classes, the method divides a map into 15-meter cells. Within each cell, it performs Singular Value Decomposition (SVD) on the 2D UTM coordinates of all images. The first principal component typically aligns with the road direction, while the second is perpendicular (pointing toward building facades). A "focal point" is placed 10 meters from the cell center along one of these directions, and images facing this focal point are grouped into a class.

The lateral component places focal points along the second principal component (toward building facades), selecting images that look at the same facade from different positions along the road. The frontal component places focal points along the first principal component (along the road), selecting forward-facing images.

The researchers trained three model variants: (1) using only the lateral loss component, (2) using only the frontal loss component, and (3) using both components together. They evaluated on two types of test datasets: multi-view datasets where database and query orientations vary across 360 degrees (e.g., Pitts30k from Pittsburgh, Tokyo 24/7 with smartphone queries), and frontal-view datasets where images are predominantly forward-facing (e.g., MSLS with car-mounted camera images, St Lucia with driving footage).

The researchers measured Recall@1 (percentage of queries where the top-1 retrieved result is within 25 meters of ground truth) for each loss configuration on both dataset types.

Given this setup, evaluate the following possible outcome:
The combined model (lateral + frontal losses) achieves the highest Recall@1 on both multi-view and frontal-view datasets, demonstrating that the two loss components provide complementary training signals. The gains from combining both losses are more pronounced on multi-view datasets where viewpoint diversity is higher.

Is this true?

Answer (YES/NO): NO